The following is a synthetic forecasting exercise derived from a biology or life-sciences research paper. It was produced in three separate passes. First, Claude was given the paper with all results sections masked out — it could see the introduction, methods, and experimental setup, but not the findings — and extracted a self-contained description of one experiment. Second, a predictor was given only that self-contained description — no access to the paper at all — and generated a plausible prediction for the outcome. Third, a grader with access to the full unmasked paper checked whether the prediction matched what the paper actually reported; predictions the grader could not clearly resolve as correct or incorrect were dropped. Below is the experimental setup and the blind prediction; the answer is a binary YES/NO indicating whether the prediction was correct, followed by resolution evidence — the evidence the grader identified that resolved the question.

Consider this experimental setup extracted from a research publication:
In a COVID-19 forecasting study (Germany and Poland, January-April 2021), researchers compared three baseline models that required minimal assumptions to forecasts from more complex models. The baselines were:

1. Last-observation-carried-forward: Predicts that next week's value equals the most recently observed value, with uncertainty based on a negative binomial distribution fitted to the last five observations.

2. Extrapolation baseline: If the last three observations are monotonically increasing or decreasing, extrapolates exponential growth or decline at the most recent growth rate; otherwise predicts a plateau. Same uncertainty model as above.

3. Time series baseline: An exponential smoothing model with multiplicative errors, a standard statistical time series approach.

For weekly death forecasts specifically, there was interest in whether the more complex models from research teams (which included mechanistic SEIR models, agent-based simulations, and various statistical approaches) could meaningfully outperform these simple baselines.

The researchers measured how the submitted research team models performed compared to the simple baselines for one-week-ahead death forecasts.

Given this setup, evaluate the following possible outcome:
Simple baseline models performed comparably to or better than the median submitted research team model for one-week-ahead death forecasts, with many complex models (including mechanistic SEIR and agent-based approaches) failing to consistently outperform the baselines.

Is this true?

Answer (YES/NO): NO